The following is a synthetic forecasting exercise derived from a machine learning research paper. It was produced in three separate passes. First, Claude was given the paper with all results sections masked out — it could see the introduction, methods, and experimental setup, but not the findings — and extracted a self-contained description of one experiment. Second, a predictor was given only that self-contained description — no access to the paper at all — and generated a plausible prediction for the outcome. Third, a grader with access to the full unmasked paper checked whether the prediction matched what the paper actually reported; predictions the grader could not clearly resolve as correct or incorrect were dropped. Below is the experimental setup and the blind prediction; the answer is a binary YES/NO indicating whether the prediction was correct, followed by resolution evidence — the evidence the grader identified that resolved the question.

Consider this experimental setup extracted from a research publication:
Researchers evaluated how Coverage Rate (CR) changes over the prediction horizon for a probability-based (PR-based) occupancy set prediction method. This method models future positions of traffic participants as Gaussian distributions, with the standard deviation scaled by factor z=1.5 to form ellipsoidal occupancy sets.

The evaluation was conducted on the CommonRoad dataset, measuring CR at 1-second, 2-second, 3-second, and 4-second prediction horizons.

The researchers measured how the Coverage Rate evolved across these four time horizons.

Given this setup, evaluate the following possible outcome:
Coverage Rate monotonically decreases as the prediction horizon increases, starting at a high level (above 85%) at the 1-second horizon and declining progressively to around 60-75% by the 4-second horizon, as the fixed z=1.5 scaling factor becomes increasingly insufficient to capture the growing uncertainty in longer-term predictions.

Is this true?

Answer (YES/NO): NO